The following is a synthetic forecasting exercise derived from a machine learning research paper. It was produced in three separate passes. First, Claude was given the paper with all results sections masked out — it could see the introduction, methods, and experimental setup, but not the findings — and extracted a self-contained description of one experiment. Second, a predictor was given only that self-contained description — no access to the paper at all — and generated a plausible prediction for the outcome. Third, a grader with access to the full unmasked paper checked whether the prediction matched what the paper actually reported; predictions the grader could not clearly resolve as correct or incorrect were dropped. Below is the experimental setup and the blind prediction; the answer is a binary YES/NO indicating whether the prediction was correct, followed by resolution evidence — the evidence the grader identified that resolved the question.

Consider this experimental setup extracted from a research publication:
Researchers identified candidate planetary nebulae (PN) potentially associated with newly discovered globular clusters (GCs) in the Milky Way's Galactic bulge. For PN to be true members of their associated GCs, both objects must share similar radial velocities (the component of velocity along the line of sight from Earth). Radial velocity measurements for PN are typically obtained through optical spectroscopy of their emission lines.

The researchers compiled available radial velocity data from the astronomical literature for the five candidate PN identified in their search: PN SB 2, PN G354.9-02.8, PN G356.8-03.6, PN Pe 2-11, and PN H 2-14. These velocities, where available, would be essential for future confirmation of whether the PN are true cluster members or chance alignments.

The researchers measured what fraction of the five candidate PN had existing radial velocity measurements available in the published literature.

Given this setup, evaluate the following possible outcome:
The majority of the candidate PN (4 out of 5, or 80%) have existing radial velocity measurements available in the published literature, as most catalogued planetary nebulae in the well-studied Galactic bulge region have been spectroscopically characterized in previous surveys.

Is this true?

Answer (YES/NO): NO